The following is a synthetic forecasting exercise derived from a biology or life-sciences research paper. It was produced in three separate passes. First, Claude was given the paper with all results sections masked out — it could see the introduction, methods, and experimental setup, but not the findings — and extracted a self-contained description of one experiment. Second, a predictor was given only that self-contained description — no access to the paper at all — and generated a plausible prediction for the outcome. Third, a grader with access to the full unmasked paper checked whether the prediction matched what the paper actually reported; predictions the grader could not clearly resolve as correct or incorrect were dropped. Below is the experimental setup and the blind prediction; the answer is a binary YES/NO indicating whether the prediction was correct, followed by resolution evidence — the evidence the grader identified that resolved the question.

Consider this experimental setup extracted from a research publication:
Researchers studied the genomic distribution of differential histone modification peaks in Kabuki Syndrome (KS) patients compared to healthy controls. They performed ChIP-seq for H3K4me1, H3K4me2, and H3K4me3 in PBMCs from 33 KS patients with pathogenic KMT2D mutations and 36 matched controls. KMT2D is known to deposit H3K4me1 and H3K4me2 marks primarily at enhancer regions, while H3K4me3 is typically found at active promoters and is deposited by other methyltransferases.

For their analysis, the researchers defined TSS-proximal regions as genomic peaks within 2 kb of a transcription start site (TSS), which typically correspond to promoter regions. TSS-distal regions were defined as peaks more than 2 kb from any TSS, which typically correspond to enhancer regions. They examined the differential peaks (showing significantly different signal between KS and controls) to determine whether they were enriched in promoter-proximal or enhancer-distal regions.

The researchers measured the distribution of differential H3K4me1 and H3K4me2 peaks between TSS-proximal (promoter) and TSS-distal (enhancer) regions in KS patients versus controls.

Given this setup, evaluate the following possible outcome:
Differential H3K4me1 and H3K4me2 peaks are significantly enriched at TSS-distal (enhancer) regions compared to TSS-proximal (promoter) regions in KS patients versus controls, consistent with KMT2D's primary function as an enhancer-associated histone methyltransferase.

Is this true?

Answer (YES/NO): NO